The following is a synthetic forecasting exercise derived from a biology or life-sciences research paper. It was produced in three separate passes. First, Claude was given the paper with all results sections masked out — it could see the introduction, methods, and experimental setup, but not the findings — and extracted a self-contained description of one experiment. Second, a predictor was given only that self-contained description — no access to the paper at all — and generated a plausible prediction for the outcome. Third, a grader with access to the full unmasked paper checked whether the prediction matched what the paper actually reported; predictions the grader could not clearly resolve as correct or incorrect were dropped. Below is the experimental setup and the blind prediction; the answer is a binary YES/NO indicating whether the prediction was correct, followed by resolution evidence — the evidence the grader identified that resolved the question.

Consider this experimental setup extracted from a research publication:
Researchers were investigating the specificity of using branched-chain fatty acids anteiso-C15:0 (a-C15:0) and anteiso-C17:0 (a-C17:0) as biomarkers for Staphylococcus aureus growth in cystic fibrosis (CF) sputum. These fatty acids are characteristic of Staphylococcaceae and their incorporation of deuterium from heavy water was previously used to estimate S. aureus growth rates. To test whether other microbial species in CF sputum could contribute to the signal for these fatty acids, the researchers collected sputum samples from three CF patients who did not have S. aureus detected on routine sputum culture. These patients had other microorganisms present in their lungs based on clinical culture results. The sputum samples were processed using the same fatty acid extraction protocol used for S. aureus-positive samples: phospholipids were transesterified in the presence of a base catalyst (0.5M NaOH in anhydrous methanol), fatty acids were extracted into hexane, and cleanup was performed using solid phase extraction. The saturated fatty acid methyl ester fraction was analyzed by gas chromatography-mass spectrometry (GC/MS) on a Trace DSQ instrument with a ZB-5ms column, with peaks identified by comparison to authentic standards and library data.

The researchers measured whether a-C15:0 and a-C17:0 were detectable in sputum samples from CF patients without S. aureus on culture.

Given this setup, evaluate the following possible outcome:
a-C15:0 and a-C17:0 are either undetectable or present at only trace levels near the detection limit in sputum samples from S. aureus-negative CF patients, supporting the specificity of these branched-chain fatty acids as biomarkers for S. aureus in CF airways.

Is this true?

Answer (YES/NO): NO